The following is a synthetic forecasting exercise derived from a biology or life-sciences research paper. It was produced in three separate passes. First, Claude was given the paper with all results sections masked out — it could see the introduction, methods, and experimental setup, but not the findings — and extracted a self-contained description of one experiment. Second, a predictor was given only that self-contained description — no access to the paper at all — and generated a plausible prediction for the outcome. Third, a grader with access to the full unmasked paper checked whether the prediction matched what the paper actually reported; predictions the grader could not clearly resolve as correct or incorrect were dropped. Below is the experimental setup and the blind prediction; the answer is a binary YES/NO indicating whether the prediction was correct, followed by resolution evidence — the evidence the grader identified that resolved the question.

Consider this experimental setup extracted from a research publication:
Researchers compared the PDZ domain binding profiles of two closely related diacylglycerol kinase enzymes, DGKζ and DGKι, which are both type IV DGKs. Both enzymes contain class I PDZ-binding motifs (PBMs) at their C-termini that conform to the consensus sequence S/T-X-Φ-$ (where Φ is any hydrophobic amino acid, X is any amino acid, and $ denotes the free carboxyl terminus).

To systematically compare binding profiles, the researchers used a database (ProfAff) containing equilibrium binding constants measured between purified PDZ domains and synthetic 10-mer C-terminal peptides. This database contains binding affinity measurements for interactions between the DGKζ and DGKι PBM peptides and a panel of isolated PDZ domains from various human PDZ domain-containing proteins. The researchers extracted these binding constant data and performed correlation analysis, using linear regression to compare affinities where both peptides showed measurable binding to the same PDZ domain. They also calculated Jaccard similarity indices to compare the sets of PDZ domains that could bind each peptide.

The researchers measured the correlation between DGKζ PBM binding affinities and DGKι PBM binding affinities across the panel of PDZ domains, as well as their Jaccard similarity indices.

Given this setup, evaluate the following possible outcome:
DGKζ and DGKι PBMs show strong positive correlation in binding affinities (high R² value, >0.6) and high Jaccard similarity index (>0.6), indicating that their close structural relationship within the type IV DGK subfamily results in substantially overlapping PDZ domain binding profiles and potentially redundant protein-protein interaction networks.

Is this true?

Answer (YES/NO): YES